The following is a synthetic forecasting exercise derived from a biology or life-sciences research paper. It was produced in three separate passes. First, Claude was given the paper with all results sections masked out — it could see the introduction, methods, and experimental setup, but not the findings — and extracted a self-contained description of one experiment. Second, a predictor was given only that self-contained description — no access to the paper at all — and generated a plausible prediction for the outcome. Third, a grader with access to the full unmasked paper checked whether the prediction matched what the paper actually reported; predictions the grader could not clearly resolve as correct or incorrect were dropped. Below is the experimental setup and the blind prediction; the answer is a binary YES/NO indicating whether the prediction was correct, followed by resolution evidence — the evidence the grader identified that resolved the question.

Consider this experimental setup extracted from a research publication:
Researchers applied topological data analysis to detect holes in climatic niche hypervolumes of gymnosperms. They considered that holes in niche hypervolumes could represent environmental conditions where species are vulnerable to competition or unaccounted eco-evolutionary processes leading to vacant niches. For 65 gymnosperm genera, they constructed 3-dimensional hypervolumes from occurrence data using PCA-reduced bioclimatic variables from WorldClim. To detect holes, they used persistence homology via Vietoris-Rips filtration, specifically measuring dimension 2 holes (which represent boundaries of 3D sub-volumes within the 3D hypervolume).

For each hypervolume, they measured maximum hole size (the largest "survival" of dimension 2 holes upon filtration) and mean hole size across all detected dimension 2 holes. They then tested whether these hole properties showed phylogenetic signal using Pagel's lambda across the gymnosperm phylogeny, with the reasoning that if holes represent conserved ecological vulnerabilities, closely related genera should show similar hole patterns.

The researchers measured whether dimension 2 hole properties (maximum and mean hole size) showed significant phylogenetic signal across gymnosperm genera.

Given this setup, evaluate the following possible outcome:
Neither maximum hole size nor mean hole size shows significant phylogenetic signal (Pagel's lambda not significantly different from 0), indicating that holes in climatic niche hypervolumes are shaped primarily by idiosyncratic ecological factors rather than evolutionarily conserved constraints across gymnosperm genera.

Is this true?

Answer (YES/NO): YES